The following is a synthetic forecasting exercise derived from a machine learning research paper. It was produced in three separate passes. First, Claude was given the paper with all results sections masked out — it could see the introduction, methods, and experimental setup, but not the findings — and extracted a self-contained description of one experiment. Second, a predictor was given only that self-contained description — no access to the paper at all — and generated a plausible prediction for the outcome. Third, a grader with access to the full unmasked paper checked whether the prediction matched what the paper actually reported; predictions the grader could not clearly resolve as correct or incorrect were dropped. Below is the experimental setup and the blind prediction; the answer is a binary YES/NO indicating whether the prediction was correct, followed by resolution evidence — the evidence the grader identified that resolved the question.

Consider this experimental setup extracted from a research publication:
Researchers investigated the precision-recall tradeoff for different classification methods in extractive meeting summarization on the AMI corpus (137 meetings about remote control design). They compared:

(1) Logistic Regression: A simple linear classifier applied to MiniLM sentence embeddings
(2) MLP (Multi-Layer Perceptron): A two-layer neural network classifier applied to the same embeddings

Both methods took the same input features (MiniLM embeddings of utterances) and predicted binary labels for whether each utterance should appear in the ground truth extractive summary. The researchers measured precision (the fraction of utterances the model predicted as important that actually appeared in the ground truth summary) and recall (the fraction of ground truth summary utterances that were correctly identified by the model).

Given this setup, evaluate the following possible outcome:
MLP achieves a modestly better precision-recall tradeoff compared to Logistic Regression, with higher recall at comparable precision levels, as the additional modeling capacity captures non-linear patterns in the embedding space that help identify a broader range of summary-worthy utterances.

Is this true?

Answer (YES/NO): NO